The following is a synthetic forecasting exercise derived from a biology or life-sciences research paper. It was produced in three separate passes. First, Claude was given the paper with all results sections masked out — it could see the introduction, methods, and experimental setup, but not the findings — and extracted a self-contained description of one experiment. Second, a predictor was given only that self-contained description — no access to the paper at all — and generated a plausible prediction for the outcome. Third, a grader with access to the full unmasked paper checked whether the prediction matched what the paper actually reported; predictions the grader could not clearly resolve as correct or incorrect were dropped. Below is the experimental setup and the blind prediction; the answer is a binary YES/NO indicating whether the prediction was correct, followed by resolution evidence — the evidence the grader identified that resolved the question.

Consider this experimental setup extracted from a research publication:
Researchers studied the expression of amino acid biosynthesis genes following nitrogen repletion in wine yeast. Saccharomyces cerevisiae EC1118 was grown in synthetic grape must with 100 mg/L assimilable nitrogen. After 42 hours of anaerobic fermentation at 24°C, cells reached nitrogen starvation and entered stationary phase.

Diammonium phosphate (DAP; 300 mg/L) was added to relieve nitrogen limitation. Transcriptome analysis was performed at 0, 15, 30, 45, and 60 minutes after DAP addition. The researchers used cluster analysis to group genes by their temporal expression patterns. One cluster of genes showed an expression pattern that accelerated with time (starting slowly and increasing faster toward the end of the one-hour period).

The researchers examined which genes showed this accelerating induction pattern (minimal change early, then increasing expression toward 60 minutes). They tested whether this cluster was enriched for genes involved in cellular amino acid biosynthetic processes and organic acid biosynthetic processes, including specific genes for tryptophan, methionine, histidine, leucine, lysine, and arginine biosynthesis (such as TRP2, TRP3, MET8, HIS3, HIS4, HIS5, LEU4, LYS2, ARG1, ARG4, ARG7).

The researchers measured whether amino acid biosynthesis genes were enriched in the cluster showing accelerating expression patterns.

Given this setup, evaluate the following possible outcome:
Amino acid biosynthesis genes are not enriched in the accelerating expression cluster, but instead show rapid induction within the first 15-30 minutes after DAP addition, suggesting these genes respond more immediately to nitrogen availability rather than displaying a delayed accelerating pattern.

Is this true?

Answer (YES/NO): NO